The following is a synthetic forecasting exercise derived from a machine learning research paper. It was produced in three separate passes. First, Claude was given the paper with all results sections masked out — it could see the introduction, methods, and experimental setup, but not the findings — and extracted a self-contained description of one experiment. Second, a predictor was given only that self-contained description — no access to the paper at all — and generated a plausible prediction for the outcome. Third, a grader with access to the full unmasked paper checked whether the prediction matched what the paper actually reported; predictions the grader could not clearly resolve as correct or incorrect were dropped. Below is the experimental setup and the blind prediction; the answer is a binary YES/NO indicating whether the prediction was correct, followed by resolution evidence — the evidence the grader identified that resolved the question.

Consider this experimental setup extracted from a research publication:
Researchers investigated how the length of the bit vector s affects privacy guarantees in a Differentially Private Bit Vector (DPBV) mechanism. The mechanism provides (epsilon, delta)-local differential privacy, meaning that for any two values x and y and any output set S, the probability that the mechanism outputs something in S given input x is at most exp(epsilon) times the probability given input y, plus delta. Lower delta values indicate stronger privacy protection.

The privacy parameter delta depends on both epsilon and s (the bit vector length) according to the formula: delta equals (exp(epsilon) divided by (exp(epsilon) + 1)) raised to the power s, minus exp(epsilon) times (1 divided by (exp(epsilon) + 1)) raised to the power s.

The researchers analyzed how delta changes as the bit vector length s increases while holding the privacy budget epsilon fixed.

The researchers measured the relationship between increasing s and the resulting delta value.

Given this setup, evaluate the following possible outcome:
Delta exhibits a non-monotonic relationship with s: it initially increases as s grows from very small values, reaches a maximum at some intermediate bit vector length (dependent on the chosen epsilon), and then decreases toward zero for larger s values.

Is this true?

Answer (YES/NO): NO